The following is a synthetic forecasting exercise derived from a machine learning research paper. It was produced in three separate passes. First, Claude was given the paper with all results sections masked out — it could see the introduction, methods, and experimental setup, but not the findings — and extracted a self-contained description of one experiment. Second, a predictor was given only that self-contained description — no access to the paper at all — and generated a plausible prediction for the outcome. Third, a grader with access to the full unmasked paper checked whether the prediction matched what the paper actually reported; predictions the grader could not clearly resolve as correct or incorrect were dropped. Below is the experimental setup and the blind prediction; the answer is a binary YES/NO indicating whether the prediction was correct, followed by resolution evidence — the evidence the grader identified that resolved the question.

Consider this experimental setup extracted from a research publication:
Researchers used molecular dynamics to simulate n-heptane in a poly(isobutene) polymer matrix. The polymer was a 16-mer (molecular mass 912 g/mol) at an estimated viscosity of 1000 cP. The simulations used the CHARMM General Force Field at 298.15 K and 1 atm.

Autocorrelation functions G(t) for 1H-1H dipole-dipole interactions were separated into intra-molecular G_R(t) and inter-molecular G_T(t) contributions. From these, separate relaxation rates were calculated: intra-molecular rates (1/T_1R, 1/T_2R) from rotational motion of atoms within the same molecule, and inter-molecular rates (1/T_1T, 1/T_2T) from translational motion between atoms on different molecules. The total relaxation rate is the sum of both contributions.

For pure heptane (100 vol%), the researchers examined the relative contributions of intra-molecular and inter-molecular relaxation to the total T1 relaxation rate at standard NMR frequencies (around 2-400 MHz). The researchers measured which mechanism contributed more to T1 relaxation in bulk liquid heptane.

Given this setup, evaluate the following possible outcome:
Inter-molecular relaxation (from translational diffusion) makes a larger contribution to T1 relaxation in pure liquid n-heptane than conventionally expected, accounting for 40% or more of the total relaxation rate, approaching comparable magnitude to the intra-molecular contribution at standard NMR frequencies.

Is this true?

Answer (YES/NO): NO